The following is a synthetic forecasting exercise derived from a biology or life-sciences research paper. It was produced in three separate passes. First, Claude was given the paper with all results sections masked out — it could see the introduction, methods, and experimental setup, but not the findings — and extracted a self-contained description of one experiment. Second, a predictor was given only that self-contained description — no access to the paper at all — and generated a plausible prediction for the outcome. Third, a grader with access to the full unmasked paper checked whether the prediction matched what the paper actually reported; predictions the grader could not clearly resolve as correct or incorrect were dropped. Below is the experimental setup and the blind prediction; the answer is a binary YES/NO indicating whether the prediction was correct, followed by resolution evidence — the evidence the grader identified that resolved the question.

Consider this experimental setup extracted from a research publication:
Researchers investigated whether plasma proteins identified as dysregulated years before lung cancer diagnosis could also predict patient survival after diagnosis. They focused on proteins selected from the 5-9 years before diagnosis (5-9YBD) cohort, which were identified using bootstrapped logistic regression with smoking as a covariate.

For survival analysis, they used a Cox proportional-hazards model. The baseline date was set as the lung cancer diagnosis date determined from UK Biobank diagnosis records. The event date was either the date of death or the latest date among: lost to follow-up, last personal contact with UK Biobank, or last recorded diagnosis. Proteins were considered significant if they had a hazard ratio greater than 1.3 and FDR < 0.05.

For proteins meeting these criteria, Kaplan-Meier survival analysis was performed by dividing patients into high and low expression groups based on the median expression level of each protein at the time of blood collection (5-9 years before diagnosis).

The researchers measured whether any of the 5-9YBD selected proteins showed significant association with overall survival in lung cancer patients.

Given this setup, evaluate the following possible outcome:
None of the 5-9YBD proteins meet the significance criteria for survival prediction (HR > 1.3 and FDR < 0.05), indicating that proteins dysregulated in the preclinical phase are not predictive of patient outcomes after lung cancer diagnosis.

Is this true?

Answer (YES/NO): NO